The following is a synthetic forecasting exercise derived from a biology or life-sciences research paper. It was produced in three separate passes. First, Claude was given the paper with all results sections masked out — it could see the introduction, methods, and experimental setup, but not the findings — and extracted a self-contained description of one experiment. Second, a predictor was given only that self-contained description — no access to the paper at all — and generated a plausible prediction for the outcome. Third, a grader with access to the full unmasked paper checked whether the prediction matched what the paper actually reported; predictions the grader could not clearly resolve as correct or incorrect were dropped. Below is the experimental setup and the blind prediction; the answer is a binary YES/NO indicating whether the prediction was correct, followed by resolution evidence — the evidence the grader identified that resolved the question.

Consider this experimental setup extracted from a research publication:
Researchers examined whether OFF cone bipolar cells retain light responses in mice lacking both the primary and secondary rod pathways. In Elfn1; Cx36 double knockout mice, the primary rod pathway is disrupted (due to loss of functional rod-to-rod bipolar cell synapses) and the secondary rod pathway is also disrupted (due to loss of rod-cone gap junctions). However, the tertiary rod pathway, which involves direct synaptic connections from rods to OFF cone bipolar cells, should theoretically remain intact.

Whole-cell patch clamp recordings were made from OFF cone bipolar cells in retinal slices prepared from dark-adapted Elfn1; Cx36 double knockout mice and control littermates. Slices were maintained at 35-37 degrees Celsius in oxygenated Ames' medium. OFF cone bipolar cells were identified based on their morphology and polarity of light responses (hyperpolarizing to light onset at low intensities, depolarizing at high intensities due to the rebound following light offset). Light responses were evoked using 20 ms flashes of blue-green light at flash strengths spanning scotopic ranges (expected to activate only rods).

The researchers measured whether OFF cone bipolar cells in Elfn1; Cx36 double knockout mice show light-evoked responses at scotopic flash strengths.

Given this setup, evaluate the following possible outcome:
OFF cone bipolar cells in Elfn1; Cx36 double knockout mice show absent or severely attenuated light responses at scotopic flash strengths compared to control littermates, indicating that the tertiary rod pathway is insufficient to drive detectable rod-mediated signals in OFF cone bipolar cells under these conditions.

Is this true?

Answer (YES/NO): NO